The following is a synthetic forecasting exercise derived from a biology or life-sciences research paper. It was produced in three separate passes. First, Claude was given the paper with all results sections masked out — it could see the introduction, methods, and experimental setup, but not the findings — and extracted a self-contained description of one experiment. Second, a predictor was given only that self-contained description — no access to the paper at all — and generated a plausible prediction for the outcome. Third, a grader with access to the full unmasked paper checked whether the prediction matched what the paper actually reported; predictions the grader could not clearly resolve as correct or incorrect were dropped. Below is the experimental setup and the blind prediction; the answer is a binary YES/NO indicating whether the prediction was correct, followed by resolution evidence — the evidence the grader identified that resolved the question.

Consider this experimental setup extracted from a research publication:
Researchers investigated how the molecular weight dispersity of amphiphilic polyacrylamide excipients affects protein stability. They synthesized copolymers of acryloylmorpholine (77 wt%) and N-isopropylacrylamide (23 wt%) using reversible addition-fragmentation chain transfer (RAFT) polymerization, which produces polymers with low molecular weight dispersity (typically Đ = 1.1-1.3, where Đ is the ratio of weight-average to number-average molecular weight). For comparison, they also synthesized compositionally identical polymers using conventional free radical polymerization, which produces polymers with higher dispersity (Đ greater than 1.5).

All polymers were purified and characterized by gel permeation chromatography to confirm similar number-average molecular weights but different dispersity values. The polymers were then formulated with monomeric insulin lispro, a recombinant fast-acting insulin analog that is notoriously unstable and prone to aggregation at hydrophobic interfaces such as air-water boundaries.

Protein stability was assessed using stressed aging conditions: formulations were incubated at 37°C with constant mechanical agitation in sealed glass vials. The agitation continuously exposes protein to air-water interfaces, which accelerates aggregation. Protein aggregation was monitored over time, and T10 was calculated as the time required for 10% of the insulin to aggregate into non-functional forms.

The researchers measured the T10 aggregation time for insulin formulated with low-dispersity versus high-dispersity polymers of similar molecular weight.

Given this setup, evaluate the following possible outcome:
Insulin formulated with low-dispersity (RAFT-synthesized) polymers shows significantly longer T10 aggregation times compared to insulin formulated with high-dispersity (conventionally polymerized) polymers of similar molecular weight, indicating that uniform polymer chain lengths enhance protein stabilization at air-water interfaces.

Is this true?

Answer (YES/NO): YES